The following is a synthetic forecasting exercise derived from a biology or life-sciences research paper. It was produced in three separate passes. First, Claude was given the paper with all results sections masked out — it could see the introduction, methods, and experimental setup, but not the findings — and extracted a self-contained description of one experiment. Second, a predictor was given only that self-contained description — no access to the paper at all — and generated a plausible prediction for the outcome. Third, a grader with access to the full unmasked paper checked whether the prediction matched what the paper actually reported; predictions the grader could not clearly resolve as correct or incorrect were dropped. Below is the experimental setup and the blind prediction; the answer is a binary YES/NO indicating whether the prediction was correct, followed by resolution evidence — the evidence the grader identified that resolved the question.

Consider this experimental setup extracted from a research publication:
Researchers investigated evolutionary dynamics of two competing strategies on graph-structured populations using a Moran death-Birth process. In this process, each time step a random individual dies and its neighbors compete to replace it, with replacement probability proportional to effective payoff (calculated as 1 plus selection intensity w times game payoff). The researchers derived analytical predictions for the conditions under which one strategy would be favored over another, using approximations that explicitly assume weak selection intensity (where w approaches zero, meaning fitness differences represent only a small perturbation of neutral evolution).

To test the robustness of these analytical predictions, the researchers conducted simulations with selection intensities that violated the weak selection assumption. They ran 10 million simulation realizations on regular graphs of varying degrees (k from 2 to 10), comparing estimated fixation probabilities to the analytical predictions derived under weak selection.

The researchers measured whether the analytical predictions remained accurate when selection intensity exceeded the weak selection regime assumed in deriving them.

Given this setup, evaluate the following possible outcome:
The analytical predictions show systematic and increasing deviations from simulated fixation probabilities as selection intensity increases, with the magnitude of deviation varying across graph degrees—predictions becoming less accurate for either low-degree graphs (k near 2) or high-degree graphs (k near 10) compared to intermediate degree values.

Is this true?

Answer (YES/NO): NO